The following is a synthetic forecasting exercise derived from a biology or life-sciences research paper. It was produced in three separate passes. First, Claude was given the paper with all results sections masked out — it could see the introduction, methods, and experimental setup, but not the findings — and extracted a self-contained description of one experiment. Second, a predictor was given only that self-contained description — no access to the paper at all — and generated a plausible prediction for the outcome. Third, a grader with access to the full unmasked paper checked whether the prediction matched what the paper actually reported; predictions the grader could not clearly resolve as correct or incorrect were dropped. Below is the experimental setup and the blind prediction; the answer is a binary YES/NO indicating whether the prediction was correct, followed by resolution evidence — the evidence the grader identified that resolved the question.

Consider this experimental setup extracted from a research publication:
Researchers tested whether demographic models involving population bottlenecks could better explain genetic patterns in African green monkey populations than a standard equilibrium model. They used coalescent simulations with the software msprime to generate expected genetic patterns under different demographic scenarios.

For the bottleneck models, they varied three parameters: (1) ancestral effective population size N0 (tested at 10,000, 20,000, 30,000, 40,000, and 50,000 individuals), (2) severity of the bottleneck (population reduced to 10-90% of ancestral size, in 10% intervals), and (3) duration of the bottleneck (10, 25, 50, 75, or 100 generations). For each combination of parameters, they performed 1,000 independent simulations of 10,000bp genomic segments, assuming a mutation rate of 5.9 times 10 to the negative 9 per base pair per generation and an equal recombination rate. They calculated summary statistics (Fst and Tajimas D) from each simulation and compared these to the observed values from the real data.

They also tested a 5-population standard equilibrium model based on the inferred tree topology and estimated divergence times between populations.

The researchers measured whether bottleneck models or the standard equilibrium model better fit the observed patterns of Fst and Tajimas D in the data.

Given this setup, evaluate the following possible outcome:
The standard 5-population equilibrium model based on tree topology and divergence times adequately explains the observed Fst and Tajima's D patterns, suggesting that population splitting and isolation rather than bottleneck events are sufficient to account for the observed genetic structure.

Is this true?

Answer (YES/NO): YES